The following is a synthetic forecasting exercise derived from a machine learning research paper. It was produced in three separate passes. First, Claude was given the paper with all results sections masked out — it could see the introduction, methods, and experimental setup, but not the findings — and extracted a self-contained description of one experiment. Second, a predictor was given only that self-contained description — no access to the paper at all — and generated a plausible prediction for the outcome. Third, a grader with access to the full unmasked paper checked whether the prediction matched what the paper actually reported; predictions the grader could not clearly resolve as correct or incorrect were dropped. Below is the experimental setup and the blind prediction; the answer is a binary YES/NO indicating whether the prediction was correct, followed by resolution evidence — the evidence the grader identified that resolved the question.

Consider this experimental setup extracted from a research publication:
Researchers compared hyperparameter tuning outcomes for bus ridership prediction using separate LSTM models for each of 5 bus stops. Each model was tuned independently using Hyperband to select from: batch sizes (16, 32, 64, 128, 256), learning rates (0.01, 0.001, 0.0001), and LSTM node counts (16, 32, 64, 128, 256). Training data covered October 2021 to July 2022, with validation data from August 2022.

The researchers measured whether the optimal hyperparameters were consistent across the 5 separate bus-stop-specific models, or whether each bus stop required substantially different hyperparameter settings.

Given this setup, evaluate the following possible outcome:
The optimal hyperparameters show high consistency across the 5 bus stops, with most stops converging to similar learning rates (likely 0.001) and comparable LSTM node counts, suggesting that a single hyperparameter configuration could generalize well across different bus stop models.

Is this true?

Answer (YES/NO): NO